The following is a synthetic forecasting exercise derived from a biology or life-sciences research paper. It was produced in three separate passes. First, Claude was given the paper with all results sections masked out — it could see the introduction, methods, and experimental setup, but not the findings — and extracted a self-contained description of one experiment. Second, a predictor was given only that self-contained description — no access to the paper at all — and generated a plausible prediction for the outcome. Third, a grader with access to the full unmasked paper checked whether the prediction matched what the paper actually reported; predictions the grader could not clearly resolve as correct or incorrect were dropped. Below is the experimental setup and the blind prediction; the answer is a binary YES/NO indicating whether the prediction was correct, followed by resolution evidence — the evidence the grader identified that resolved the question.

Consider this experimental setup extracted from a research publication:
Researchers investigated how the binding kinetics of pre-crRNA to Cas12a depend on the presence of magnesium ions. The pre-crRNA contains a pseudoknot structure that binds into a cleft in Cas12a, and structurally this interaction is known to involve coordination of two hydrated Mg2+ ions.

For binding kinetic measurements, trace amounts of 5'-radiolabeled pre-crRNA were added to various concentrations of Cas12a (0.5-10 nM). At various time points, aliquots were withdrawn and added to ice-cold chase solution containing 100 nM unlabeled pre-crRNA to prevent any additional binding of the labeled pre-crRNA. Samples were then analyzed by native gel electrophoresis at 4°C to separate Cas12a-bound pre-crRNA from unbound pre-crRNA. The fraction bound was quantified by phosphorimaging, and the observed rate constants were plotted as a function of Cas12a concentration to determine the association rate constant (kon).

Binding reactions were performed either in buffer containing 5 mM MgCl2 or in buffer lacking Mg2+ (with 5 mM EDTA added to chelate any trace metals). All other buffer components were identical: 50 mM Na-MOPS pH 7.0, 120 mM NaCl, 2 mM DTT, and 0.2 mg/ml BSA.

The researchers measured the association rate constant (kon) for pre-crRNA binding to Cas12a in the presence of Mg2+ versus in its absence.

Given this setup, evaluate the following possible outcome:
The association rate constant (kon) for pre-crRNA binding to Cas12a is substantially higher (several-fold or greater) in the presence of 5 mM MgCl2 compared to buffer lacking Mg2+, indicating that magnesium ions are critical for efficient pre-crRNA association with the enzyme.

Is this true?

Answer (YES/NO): NO